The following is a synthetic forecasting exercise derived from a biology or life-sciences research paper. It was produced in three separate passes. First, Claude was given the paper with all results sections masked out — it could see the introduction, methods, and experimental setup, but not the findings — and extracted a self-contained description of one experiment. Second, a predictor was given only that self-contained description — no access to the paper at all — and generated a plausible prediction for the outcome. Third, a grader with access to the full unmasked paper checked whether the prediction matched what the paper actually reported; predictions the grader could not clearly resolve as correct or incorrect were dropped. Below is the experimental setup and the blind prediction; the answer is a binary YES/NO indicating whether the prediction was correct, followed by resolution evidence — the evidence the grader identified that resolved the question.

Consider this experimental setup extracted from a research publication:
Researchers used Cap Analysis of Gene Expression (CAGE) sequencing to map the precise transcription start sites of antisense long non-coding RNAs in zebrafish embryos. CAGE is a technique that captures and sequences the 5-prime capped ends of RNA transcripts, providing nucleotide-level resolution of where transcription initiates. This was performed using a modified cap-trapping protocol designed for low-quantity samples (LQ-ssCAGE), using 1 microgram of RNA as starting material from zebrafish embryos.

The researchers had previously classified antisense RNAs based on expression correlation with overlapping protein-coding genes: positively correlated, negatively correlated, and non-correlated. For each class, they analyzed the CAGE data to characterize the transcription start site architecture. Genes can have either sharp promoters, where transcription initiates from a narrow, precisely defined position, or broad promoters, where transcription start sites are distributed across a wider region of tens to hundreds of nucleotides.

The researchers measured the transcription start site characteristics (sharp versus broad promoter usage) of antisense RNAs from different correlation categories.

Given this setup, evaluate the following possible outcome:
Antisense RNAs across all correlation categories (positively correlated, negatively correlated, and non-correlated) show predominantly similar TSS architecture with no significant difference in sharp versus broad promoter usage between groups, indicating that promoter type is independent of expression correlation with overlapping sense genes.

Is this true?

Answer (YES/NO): NO